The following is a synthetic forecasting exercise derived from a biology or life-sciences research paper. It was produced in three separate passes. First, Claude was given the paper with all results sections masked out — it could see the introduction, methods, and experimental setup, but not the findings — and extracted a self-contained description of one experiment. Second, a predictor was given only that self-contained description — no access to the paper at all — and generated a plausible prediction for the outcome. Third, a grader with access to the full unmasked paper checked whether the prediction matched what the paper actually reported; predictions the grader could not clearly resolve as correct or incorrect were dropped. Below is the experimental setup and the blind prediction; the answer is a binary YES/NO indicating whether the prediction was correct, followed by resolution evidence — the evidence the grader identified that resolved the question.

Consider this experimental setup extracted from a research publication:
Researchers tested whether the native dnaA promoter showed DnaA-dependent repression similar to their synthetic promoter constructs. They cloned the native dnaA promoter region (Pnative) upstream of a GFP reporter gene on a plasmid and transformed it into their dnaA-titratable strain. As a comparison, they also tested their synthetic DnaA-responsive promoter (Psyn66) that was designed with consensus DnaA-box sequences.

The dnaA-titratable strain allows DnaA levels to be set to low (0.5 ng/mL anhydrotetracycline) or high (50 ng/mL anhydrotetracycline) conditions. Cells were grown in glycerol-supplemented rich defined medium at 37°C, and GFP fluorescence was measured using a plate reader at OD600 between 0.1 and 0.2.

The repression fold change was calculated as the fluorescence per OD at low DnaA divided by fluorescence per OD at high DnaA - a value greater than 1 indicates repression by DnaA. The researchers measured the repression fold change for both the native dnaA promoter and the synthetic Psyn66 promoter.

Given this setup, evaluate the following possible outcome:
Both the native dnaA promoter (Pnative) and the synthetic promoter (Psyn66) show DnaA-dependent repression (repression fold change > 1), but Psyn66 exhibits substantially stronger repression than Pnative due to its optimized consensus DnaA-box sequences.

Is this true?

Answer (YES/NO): YES